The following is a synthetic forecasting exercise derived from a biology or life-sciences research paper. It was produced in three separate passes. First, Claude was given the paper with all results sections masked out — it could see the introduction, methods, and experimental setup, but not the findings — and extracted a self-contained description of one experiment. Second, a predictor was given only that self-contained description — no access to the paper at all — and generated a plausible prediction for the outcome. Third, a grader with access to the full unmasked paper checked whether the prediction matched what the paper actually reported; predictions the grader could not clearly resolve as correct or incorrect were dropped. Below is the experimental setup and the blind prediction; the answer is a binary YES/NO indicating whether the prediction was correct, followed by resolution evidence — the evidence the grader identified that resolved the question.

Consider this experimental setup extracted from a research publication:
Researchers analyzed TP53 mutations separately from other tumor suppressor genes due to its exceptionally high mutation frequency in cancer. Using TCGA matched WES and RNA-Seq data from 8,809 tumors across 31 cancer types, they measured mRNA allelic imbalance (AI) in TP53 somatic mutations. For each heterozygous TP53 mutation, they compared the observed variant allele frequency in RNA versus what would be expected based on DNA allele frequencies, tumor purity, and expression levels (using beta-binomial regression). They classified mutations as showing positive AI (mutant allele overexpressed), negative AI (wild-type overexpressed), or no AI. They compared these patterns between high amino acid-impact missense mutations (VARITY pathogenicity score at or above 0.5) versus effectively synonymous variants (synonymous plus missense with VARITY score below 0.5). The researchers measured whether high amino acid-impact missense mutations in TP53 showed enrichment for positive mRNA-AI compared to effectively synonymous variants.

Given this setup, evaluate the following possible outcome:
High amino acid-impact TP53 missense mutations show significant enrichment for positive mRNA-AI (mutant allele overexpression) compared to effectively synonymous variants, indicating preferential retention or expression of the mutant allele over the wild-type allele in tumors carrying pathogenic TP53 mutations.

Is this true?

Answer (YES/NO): YES